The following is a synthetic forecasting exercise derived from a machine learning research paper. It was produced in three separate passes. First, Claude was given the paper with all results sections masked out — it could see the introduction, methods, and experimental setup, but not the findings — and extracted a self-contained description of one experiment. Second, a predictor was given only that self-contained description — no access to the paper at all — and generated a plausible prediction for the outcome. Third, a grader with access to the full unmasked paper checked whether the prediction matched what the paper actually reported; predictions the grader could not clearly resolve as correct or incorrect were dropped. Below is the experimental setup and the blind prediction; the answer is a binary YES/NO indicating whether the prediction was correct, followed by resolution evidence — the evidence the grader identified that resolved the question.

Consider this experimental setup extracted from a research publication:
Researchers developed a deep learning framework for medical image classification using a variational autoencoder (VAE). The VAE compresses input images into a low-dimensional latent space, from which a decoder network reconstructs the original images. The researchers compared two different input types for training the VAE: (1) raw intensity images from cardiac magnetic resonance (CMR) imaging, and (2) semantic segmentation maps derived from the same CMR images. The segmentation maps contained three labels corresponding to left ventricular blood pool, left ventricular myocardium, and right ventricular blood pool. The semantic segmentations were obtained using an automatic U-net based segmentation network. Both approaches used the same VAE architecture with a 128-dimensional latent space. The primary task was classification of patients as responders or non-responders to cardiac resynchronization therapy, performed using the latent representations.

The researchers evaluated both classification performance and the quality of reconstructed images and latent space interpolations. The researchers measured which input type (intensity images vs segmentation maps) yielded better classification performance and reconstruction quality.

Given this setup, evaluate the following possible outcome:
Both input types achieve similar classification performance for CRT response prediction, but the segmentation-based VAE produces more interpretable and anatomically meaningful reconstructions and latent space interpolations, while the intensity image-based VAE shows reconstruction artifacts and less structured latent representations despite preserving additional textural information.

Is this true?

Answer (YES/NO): NO